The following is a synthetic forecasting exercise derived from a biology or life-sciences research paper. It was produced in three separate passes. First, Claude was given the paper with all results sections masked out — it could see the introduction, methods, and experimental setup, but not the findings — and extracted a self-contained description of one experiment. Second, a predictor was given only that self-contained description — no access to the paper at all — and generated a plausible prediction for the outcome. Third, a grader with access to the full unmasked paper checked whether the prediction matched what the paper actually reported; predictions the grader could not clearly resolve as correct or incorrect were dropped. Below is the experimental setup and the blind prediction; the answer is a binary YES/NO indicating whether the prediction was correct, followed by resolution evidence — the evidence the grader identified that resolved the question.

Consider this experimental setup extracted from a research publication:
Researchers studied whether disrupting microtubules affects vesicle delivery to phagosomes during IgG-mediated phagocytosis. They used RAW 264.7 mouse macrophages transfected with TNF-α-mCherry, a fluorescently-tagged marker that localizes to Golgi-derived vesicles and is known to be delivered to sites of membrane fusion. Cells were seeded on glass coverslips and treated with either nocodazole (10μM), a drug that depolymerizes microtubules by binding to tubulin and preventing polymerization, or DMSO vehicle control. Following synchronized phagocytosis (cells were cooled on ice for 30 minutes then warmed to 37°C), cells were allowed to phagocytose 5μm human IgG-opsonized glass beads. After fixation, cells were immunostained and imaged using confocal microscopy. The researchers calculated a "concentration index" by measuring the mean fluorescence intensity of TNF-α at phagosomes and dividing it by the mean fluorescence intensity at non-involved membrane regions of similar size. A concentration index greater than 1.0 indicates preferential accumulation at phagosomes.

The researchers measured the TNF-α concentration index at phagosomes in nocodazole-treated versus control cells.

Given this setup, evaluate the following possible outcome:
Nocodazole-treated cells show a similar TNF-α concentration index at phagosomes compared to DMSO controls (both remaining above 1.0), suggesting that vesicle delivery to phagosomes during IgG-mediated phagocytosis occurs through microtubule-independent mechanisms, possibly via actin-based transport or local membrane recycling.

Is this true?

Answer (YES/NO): NO